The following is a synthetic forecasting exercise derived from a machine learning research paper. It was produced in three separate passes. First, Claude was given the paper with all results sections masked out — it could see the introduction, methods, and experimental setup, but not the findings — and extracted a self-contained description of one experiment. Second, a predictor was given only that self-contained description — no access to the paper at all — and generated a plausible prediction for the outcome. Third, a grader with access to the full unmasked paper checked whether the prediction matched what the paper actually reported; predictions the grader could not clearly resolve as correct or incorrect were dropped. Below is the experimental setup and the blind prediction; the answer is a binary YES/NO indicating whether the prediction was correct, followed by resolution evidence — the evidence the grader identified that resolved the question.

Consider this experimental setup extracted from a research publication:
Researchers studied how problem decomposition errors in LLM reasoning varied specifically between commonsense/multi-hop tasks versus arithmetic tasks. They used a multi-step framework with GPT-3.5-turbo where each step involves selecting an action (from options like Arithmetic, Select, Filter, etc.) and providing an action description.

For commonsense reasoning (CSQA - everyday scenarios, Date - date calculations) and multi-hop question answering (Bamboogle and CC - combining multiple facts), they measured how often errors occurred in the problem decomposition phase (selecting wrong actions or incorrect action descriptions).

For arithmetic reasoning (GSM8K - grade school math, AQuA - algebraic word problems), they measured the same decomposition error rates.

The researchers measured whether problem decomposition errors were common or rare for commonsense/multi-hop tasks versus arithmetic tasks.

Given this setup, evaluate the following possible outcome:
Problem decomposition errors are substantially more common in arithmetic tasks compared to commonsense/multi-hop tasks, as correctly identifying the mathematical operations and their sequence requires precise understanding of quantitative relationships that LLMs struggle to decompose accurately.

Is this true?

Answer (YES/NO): YES